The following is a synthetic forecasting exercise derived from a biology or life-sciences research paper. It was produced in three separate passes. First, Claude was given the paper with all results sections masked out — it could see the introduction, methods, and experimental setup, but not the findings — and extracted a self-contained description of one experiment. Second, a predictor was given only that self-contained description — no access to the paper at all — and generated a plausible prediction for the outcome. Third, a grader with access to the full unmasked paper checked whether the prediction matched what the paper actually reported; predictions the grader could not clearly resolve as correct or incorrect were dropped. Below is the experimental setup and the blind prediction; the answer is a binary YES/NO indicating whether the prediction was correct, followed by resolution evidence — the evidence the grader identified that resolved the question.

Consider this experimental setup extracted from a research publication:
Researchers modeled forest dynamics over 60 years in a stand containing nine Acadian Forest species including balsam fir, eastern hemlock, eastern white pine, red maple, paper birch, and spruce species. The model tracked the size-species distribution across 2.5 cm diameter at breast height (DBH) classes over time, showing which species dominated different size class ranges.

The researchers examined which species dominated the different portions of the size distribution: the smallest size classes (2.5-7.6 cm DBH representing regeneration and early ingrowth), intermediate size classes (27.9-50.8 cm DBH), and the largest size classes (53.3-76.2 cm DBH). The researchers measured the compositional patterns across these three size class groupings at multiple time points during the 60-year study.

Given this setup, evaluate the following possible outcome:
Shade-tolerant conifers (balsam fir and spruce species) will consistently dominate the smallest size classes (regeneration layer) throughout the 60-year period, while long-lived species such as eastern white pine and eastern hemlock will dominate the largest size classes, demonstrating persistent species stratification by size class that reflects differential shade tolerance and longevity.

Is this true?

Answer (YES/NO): NO